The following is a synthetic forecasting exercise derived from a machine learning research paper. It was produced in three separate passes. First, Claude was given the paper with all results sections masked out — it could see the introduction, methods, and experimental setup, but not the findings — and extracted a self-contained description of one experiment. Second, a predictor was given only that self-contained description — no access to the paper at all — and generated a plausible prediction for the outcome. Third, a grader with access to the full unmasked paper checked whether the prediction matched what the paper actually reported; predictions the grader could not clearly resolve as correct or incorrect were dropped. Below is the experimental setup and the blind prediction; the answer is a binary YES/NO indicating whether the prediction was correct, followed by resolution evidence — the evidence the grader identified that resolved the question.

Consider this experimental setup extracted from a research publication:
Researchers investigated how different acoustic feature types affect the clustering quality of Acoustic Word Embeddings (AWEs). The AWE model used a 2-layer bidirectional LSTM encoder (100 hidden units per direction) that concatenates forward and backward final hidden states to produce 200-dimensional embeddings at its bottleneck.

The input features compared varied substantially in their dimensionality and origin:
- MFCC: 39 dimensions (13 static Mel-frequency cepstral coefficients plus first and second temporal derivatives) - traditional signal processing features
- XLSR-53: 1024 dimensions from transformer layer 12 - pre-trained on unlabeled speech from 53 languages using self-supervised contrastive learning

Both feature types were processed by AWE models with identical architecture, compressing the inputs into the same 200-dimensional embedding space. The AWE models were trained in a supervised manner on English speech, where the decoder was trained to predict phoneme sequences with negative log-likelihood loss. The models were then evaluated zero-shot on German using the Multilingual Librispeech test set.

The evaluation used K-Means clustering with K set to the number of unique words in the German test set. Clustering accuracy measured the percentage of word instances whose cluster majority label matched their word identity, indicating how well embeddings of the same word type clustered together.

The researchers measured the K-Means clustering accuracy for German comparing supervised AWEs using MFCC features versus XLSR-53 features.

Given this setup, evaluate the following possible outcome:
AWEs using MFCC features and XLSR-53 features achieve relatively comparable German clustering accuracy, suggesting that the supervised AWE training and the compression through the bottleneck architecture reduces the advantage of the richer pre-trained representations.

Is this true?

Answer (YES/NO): NO